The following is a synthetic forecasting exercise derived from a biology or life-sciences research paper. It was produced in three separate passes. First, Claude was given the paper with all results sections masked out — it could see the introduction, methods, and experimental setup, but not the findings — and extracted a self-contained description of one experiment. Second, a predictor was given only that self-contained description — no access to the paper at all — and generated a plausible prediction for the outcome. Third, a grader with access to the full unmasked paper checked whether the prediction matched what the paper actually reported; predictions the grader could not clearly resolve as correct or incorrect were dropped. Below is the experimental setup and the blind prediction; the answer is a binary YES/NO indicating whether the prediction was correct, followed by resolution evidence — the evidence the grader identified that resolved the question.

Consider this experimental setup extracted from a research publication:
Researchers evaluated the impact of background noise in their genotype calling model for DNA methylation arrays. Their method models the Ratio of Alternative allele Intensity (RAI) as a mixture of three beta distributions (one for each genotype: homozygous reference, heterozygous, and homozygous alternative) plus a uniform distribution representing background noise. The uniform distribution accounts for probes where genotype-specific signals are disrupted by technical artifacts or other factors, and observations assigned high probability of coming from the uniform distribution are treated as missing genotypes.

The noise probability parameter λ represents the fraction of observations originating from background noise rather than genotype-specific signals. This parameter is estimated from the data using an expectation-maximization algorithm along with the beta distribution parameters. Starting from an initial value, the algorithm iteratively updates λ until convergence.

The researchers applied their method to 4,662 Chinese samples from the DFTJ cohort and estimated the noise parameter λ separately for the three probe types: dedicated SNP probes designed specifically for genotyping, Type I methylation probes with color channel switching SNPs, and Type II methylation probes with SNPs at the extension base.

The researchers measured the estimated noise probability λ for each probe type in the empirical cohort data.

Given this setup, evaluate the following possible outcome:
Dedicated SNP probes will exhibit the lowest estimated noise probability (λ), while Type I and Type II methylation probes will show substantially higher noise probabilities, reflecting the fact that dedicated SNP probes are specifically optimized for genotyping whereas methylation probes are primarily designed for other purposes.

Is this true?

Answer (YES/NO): NO